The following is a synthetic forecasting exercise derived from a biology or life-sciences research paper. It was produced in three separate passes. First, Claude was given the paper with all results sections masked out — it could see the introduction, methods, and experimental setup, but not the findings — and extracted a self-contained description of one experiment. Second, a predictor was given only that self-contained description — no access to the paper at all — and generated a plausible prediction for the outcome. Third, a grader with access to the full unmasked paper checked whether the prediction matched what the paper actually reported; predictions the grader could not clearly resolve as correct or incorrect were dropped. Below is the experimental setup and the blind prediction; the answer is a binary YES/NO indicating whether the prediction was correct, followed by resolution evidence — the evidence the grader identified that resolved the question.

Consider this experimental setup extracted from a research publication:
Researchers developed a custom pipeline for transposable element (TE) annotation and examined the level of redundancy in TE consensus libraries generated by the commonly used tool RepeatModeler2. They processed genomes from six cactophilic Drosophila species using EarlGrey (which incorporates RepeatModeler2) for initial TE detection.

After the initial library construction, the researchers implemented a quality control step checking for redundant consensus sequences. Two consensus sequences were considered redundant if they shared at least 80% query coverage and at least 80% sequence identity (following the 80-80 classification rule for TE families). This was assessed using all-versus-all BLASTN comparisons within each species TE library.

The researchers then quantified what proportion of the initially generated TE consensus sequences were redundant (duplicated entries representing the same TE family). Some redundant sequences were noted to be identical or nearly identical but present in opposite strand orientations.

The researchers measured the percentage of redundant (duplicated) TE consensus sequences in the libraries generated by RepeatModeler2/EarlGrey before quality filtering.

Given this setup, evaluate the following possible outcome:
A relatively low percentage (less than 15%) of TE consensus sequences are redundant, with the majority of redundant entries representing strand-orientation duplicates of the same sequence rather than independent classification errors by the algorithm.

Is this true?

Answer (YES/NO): NO